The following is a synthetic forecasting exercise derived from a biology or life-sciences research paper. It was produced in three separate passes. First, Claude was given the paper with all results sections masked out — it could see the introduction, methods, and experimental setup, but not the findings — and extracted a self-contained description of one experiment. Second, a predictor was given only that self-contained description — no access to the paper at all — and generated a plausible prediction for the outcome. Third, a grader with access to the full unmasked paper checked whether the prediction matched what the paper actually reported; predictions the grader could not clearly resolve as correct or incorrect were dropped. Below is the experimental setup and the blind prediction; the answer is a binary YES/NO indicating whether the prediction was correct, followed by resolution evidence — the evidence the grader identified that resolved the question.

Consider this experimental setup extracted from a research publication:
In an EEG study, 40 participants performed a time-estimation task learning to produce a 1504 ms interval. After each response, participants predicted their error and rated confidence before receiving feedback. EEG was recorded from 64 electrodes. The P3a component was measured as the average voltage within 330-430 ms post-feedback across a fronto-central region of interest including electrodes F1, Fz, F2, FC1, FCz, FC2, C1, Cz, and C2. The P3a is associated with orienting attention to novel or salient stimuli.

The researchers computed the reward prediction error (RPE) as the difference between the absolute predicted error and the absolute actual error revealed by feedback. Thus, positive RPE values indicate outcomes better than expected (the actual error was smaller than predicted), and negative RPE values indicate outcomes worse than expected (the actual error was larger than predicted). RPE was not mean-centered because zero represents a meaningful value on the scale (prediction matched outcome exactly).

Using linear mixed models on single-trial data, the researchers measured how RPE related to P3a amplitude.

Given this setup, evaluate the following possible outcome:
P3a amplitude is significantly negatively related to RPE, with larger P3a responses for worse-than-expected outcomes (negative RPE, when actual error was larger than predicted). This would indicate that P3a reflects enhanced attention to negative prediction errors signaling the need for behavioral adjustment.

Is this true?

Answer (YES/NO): YES